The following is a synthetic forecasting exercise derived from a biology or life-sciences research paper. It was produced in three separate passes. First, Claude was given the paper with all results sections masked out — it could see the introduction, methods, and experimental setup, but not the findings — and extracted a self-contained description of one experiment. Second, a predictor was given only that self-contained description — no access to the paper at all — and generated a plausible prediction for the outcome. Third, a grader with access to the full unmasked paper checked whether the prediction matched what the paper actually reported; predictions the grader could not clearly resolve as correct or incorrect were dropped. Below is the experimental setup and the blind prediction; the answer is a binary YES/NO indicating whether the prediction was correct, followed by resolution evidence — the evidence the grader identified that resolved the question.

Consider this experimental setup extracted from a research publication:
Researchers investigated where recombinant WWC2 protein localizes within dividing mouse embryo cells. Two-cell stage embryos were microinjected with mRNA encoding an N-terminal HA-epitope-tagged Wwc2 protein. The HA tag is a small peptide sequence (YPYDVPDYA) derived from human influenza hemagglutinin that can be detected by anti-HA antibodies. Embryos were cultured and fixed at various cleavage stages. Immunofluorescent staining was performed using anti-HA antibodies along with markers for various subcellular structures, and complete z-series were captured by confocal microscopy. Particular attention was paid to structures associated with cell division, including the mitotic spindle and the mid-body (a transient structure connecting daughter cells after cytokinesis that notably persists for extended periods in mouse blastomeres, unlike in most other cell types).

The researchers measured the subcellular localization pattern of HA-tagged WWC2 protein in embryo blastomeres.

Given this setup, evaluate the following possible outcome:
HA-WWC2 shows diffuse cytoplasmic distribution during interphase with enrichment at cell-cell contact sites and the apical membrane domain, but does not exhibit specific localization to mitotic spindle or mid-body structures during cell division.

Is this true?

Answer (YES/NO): NO